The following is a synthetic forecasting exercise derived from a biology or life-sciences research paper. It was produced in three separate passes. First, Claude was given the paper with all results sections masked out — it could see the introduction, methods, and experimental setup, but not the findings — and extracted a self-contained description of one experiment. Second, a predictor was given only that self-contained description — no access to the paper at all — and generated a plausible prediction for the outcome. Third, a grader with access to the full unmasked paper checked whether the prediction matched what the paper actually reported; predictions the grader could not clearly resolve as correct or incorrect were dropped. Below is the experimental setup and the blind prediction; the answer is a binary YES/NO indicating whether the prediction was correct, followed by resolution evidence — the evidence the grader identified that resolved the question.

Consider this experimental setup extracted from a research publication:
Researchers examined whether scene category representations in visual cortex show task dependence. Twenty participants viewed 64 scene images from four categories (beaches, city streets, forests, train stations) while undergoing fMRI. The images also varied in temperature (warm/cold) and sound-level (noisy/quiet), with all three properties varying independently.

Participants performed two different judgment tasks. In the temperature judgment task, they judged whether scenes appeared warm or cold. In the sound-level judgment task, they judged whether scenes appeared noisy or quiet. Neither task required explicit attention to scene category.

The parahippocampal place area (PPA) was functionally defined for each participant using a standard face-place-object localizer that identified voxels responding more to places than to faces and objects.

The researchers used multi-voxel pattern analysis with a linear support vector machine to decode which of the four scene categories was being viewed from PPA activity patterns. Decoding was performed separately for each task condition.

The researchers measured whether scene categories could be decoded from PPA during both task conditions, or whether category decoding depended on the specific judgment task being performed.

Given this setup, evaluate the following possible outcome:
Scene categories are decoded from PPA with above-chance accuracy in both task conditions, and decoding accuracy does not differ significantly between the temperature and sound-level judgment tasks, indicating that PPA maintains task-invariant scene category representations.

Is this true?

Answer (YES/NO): YES